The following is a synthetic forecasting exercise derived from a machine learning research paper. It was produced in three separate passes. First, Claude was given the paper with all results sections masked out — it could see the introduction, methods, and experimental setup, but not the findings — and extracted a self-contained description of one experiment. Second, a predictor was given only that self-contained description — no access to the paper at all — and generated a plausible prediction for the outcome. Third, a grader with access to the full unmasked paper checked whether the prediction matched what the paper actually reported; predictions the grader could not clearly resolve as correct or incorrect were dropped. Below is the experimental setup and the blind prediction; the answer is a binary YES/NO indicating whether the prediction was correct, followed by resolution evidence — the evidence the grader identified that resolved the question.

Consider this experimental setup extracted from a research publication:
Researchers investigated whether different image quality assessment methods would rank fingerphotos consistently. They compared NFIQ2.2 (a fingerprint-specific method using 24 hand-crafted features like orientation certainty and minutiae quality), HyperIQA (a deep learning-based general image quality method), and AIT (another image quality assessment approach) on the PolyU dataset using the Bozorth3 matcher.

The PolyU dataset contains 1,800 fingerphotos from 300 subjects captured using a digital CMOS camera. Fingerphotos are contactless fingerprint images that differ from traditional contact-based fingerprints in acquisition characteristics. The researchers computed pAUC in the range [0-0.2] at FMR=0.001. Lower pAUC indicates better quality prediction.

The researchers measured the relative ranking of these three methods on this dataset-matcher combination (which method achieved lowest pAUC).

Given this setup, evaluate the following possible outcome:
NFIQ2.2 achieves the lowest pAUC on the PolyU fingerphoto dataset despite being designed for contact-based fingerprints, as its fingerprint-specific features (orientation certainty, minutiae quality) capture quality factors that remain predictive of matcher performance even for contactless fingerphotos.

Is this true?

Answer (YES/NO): YES